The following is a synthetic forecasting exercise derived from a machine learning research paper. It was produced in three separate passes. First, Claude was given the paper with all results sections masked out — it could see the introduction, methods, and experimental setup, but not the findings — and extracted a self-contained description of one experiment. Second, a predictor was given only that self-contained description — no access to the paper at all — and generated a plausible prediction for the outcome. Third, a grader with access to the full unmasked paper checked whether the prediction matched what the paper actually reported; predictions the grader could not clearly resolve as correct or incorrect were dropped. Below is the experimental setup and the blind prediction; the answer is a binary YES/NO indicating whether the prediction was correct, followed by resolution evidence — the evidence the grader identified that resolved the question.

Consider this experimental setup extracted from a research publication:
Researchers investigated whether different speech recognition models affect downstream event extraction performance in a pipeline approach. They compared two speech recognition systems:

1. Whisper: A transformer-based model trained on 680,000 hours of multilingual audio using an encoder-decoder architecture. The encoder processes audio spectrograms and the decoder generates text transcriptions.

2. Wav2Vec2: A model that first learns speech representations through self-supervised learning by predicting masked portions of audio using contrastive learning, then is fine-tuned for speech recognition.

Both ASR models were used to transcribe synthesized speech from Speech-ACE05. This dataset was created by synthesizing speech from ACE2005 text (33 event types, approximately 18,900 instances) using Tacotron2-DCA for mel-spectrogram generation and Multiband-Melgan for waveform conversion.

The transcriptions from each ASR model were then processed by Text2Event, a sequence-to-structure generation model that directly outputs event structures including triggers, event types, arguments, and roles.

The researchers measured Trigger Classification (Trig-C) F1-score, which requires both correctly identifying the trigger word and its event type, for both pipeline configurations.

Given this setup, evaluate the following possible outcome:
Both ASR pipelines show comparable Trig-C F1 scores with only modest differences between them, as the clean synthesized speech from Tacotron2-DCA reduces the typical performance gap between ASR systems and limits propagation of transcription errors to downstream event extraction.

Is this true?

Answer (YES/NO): NO